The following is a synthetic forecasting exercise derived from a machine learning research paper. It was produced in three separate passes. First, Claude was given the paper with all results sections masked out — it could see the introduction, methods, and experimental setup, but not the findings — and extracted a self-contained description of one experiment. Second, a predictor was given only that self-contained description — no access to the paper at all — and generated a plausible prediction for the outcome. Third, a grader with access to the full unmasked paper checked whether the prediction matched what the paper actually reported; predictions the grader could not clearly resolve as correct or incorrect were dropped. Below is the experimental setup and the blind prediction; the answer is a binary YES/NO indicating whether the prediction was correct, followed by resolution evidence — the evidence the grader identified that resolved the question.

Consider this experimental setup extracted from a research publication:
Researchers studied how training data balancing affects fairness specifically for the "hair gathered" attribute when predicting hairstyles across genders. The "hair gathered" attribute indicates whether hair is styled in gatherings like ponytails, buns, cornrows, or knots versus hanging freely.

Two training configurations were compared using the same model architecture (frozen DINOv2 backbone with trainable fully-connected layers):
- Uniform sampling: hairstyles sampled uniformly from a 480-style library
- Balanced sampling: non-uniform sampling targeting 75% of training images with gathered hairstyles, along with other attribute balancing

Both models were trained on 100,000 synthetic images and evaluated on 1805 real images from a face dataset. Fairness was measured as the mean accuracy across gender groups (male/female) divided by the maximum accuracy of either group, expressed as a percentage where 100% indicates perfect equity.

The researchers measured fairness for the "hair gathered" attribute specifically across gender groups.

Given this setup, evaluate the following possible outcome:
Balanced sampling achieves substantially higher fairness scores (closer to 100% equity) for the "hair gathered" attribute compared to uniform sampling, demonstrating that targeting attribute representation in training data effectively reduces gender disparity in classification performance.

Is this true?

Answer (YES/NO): YES